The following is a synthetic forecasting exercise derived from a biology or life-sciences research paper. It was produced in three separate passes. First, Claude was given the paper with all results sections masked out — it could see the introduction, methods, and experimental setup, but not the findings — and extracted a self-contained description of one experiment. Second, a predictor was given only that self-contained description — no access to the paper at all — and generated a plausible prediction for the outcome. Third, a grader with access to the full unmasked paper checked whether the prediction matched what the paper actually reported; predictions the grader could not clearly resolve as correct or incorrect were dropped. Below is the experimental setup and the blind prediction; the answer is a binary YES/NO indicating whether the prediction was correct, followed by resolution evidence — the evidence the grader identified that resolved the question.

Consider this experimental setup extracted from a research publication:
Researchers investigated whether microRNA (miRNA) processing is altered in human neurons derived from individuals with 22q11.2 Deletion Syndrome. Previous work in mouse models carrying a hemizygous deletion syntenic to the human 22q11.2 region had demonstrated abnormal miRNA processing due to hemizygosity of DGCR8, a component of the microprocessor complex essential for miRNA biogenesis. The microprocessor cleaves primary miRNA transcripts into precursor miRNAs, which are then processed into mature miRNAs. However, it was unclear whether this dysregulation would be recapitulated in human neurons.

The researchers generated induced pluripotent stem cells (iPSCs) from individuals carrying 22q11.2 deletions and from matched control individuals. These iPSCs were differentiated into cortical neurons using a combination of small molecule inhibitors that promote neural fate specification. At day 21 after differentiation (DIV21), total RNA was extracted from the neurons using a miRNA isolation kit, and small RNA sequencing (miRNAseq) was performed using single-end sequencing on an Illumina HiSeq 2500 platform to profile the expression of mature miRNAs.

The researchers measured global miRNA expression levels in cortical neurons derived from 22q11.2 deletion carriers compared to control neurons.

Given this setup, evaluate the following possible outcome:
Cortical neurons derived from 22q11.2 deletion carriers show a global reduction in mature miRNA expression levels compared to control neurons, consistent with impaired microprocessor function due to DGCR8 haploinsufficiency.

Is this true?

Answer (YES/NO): NO